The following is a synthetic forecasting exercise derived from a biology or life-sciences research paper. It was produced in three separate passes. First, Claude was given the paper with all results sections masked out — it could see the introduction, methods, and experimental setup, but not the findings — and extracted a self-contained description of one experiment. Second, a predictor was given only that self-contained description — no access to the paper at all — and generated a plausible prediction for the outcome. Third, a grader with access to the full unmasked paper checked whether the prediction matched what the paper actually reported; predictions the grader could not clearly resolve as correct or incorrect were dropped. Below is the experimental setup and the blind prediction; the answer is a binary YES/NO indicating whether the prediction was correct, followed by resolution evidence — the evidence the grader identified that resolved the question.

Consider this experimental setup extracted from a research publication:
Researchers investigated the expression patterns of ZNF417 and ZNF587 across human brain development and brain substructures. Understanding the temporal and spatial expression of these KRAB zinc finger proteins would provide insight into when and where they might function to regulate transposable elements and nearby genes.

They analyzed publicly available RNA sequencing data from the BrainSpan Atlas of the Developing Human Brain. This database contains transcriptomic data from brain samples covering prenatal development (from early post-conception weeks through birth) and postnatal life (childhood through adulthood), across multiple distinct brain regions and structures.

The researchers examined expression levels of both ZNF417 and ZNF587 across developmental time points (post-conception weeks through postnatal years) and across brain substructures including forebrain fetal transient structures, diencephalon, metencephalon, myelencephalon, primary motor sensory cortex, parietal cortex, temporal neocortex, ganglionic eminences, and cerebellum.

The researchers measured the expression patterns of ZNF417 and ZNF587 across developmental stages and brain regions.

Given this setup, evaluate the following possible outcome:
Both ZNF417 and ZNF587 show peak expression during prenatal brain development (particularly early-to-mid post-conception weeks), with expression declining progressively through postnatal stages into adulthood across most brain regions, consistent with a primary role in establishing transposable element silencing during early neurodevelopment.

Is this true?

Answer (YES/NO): YES